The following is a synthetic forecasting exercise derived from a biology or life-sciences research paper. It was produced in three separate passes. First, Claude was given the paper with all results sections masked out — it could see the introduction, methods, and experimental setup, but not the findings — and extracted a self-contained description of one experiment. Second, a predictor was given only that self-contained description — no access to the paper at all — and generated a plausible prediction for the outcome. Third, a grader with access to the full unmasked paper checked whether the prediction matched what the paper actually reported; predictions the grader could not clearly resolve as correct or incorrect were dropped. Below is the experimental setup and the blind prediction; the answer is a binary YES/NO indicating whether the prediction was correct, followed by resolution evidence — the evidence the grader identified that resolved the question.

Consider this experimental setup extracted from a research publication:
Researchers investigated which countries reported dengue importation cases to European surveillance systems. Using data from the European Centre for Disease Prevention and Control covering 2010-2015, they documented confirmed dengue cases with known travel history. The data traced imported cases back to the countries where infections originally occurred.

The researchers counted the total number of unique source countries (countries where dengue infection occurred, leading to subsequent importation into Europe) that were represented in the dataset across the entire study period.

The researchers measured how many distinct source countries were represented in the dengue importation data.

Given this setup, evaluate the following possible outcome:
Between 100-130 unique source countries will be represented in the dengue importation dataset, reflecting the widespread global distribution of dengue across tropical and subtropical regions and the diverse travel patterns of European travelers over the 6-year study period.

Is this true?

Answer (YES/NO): NO